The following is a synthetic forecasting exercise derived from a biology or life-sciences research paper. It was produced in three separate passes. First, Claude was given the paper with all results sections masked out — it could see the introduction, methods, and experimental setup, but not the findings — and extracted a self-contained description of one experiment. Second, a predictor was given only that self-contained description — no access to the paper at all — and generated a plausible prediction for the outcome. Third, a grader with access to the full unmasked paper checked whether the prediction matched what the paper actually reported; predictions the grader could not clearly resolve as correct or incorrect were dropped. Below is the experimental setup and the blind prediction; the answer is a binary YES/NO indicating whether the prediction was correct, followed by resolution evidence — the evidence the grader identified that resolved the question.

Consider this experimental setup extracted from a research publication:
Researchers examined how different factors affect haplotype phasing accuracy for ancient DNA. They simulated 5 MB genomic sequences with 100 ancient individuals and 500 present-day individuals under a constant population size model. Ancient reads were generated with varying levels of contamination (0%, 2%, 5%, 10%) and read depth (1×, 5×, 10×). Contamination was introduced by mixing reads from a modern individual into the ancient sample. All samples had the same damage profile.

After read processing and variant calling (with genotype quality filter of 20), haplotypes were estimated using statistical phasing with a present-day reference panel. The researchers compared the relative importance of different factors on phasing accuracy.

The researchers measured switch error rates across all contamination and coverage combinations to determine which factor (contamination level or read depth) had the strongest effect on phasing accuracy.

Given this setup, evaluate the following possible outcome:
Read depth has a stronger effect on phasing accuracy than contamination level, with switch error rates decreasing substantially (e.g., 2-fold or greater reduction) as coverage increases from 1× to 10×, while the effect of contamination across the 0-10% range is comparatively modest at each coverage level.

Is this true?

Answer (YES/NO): YES